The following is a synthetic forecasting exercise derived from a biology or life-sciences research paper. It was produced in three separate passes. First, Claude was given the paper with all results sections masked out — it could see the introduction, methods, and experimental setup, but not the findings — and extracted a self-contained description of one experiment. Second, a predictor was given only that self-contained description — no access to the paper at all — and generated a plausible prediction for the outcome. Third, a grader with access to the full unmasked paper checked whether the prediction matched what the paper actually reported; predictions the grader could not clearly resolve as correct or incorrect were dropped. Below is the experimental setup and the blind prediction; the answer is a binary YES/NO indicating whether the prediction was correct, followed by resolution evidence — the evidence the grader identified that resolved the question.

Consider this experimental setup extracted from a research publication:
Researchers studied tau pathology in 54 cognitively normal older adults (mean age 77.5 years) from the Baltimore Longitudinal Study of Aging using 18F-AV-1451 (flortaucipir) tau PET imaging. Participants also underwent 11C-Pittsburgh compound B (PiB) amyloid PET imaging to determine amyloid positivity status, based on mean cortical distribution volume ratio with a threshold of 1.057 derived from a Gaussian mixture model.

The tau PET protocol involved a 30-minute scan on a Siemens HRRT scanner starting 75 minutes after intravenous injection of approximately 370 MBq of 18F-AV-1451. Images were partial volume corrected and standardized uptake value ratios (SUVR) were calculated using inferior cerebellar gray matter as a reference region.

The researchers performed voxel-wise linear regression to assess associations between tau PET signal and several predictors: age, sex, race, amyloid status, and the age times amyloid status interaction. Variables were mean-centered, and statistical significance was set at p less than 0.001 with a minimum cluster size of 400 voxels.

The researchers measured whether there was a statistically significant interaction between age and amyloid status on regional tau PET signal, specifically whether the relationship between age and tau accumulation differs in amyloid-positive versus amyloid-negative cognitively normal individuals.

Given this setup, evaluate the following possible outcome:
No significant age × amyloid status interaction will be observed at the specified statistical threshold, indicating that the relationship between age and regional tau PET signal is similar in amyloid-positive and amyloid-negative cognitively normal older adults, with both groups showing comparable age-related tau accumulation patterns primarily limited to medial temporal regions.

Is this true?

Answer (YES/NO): NO